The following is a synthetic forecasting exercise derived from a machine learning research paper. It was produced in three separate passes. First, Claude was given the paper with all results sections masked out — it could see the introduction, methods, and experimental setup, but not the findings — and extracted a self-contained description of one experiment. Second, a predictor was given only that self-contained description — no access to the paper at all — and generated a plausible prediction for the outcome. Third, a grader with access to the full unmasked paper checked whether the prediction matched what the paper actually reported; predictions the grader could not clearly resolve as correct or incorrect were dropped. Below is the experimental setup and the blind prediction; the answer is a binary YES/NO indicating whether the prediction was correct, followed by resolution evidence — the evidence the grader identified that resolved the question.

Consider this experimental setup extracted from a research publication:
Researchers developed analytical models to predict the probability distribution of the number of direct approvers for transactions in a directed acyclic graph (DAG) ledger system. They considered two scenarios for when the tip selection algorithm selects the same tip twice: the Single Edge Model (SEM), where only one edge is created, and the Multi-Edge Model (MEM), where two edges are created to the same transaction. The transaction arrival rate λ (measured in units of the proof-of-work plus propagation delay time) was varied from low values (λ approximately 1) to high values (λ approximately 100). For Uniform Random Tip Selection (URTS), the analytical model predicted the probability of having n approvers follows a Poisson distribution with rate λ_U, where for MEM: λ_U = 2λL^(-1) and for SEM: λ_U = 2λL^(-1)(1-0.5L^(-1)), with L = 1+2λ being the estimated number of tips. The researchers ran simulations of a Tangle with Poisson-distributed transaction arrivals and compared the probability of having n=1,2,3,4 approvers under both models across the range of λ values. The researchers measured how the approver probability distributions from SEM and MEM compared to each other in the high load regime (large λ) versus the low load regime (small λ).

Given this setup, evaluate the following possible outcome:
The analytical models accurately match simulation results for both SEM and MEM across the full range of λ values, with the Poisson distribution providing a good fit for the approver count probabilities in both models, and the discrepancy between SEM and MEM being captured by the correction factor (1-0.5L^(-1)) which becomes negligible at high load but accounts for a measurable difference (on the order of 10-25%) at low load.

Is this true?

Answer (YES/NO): NO